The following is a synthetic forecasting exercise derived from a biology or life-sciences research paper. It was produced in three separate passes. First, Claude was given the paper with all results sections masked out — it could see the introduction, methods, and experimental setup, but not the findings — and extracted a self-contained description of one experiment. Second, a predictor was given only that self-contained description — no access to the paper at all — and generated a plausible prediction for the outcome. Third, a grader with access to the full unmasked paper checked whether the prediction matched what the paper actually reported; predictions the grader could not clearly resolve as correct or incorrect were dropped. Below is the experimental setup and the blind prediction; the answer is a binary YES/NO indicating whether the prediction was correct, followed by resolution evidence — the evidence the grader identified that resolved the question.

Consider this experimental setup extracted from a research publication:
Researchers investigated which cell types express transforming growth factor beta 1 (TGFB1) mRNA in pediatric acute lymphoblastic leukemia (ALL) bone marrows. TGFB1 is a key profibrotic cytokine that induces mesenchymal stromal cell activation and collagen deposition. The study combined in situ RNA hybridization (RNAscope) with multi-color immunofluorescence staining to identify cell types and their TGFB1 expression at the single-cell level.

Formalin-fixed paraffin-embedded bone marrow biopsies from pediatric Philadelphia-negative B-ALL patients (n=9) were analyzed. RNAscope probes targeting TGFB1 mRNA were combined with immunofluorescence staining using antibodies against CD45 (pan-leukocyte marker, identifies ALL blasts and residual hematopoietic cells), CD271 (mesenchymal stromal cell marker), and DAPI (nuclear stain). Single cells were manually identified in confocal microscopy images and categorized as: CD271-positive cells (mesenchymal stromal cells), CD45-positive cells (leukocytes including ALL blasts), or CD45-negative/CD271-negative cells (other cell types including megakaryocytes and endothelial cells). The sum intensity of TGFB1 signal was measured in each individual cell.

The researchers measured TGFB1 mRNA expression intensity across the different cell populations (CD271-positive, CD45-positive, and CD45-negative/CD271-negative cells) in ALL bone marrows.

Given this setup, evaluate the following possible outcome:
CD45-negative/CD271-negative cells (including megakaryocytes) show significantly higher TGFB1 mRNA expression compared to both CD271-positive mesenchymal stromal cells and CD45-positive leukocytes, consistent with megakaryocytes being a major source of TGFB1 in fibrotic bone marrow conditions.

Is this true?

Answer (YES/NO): NO